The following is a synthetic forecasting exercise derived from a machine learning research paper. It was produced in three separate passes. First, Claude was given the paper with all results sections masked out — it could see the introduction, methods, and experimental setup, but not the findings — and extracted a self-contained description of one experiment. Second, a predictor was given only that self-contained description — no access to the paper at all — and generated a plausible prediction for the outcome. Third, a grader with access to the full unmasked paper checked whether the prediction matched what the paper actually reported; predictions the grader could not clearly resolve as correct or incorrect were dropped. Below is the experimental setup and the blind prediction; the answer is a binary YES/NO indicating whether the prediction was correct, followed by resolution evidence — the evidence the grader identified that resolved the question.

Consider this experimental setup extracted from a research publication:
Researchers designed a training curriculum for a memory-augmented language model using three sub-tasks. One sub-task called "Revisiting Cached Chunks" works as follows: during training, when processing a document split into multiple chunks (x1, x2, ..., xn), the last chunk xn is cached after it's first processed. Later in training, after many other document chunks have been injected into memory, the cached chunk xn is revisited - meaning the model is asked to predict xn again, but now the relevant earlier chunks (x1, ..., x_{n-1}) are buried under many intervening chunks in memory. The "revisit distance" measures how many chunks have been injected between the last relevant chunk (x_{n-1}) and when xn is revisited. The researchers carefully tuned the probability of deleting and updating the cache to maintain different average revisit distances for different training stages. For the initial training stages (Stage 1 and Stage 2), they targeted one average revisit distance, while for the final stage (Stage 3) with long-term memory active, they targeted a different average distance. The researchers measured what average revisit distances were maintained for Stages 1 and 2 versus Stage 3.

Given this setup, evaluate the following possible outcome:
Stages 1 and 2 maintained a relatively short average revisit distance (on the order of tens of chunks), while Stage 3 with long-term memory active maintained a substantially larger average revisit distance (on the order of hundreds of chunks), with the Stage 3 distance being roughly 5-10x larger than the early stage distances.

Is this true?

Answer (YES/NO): NO